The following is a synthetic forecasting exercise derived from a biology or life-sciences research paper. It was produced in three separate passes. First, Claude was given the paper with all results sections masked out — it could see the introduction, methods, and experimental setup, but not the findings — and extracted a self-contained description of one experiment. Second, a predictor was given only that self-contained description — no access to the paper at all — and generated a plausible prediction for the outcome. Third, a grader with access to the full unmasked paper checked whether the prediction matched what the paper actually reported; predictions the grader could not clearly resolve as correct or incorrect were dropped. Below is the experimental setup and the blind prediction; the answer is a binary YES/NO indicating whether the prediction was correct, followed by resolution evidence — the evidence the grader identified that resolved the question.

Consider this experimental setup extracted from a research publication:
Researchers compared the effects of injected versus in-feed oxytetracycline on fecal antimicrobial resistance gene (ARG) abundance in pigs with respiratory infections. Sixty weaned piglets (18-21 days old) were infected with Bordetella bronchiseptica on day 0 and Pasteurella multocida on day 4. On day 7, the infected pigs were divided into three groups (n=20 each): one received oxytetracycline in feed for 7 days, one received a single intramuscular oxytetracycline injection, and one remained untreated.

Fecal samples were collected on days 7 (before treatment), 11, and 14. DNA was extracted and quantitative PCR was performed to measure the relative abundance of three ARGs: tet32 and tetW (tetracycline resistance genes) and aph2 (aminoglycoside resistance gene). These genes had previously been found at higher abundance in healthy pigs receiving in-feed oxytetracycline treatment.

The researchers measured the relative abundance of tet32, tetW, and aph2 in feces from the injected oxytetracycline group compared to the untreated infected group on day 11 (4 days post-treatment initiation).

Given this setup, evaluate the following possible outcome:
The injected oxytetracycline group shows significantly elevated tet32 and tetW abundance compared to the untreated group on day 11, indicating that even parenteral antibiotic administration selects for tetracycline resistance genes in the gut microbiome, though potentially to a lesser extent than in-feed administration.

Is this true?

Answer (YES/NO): NO